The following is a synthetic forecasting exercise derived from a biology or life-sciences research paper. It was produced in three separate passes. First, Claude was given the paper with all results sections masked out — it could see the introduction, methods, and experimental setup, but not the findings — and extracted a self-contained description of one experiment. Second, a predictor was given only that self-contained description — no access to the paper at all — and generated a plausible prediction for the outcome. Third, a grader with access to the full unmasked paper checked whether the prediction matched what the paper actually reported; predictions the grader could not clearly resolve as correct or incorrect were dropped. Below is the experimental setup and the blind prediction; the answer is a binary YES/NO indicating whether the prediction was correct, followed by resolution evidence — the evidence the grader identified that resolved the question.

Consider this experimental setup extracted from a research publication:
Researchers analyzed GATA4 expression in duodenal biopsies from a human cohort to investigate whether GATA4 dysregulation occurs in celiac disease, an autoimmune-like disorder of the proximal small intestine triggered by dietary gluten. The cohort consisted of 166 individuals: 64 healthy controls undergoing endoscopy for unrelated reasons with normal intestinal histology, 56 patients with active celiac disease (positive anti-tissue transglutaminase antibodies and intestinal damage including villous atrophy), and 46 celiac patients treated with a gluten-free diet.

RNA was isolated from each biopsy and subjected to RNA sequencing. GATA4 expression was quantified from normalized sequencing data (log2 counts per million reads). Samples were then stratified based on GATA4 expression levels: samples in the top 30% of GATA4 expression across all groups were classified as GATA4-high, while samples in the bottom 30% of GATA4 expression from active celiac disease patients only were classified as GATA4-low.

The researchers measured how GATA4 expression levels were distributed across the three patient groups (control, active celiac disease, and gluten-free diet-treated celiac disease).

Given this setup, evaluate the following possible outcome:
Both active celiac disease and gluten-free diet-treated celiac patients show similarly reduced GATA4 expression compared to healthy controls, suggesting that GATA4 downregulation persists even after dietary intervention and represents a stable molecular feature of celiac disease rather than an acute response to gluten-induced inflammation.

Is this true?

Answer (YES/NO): NO